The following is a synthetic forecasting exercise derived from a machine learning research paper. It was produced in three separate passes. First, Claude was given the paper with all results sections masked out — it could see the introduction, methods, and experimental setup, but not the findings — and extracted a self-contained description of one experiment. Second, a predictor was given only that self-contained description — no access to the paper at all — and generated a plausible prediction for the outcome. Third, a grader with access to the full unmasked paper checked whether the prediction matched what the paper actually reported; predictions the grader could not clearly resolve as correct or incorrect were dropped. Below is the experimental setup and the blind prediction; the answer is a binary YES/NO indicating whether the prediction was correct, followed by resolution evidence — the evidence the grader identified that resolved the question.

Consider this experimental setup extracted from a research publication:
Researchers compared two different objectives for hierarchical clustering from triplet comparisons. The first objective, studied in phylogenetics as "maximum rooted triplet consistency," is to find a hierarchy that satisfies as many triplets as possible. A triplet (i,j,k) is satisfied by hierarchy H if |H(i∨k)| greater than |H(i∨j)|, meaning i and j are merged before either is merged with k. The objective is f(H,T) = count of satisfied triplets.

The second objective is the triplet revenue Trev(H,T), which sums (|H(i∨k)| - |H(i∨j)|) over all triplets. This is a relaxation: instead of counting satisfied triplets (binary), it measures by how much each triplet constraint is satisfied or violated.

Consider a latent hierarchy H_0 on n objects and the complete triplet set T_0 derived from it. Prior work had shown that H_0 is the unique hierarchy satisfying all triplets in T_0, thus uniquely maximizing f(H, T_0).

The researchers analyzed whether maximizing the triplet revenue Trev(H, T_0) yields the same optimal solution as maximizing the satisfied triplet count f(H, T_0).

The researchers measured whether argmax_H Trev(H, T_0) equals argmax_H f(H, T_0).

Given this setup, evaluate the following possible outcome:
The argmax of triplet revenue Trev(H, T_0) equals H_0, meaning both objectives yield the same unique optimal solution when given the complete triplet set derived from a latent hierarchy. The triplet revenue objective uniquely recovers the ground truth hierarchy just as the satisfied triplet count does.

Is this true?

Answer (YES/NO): YES